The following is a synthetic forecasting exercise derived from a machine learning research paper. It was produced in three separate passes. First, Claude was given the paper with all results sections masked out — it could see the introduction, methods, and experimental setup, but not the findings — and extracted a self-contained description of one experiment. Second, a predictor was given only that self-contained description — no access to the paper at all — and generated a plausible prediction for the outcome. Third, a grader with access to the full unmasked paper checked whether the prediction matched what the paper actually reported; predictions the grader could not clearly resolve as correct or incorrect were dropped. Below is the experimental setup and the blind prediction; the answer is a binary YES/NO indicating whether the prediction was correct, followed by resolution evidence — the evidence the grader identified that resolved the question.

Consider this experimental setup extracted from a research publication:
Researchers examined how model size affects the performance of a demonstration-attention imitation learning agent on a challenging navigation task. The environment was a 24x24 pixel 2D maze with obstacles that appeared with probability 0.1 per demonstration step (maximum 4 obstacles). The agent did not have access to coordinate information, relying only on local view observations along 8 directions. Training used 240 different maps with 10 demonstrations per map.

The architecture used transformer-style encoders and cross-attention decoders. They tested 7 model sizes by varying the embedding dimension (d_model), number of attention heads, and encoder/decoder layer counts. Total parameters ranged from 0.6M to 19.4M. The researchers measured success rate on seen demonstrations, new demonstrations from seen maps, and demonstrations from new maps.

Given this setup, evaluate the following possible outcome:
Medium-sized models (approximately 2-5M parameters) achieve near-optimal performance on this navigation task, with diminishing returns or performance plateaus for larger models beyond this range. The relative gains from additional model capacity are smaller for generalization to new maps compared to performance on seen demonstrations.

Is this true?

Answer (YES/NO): NO